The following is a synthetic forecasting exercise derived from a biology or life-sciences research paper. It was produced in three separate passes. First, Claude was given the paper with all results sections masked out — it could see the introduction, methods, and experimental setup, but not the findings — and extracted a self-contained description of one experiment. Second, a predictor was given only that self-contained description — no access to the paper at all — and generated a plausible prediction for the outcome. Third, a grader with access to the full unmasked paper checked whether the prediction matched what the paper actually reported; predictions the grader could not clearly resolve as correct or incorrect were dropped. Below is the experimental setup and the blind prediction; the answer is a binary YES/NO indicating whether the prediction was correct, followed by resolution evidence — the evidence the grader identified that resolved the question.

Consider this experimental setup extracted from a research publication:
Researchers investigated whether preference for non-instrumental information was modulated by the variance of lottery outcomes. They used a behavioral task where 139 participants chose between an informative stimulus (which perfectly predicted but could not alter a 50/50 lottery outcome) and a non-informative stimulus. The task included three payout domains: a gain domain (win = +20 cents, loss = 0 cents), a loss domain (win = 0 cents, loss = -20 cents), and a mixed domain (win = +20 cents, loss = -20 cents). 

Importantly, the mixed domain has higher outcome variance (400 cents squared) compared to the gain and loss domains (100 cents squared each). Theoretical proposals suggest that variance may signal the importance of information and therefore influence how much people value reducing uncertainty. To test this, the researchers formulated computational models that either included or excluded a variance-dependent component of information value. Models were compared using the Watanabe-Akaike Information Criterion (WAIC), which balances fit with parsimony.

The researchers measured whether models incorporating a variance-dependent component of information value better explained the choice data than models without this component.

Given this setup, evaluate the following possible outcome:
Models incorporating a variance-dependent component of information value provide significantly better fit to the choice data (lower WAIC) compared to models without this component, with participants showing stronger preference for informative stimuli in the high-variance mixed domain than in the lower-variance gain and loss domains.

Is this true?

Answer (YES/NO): YES